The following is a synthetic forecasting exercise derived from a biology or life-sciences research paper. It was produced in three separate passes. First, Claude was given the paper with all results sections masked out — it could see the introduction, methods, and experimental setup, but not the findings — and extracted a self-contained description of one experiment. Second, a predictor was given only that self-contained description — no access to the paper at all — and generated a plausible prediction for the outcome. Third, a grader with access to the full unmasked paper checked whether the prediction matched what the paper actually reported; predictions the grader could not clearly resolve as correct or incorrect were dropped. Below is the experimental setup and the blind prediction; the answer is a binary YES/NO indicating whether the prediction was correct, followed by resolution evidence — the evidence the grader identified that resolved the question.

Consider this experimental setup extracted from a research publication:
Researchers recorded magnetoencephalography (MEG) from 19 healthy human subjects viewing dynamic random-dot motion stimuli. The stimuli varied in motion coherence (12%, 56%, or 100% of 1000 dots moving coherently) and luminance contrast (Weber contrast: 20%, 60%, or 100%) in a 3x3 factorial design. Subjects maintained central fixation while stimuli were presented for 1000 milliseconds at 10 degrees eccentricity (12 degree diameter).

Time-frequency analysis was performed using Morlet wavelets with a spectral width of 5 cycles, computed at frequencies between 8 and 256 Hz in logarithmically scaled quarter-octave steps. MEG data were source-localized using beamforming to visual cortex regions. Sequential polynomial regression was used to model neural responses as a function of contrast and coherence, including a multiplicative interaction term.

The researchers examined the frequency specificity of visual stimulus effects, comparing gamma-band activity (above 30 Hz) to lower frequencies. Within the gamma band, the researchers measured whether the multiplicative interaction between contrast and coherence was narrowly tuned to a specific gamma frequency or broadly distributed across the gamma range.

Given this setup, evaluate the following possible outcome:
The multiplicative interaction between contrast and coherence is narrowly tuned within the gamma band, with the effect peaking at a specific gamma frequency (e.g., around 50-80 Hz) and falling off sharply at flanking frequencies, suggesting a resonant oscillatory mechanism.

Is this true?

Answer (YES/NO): NO